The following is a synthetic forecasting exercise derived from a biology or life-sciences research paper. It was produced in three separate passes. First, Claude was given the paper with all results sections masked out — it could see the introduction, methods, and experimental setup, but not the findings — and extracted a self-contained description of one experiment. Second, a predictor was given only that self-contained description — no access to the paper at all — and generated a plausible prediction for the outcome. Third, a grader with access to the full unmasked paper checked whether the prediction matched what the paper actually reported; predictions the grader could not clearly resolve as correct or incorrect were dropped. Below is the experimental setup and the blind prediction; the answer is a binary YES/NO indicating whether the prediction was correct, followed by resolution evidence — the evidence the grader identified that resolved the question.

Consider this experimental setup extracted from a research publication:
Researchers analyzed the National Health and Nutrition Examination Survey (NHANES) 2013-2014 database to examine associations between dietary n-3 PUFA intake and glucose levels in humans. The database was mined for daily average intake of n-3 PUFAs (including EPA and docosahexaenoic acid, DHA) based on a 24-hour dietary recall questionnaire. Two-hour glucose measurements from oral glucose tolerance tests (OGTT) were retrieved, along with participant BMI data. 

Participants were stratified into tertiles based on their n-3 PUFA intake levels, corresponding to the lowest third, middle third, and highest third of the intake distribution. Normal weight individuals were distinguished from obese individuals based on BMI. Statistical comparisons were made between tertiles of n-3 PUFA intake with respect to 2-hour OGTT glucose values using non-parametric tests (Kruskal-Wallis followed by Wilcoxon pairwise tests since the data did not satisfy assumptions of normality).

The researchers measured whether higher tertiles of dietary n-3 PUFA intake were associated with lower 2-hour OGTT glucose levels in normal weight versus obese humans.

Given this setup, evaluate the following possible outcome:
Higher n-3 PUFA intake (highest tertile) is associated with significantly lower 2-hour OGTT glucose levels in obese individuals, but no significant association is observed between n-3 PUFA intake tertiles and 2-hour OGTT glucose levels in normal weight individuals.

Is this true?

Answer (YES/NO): NO